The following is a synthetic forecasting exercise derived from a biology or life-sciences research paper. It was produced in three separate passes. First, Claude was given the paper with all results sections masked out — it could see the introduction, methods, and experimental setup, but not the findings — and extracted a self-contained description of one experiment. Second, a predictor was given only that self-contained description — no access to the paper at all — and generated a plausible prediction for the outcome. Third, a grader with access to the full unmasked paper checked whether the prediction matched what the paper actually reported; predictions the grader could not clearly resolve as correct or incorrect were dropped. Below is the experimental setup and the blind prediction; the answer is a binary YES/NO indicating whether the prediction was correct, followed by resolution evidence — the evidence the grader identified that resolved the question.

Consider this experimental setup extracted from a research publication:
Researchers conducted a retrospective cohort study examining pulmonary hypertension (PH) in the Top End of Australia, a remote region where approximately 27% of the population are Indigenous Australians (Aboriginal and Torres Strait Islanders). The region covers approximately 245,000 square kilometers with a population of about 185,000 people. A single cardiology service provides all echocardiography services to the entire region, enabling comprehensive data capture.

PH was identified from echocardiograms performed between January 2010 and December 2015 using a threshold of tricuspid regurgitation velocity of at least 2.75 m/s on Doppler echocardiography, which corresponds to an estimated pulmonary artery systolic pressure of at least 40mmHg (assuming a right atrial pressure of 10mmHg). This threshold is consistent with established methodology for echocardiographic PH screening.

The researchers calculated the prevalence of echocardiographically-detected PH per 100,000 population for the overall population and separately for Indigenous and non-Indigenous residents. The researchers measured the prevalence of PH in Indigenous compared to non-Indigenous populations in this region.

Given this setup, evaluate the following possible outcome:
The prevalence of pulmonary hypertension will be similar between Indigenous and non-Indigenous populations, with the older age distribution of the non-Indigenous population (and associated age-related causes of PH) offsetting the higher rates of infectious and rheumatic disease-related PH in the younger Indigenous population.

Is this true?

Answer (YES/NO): NO